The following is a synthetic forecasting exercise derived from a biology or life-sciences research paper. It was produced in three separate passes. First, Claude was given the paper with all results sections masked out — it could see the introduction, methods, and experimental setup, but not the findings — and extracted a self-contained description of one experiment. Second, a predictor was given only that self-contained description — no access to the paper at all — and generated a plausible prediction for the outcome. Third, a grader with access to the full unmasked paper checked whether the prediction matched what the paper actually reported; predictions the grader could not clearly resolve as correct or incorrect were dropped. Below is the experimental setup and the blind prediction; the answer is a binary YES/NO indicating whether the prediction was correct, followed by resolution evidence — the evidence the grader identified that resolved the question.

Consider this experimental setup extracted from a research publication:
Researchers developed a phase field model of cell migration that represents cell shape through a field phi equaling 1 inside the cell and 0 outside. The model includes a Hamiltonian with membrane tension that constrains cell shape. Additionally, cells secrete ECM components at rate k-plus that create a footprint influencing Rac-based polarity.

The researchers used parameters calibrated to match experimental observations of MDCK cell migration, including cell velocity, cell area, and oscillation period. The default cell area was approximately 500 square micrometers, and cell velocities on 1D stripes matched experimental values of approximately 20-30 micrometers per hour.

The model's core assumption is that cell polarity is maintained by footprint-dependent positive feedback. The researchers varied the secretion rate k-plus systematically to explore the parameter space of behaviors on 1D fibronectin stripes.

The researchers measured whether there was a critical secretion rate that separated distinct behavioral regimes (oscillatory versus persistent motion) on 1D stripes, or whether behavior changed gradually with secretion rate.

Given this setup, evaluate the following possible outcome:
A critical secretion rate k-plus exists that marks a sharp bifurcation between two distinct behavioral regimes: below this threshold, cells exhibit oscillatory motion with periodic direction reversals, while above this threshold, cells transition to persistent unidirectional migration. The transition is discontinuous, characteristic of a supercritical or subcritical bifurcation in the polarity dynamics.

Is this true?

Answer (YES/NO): YES